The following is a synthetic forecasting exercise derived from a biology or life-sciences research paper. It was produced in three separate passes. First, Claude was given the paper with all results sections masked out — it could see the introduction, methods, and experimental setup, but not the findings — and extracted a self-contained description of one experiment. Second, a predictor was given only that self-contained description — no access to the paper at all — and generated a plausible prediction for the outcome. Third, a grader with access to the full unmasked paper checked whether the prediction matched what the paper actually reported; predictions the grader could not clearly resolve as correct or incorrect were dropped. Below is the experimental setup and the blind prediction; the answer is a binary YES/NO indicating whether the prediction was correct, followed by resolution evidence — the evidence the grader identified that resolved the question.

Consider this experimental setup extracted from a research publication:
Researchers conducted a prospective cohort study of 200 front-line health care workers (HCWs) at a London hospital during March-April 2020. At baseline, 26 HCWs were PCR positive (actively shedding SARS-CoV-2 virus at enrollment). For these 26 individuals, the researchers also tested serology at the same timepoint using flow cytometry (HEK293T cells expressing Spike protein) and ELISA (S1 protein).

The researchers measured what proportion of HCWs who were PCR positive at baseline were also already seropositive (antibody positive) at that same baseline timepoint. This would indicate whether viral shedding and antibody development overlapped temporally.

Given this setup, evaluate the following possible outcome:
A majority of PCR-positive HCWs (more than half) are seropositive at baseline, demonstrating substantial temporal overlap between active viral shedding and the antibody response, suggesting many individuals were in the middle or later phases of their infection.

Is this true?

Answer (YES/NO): NO